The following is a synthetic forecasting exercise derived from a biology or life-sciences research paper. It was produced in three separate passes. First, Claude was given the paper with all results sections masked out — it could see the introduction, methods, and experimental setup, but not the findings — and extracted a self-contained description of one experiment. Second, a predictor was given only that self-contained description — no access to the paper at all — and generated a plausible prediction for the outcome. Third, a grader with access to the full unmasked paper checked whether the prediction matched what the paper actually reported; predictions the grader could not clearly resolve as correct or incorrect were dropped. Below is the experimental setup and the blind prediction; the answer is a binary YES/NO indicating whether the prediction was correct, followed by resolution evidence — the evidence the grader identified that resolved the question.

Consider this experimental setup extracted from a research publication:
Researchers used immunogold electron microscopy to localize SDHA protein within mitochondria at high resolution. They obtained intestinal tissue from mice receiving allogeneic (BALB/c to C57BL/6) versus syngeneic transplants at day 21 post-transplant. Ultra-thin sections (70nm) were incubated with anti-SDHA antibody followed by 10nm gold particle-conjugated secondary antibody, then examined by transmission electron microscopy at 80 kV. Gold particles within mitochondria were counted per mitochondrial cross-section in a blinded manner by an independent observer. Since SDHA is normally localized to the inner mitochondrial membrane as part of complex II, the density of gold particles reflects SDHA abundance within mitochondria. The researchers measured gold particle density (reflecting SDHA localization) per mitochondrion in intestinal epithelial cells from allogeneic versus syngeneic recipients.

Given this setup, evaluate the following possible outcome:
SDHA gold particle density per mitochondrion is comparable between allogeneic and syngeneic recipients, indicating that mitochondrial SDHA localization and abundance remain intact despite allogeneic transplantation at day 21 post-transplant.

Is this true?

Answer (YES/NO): NO